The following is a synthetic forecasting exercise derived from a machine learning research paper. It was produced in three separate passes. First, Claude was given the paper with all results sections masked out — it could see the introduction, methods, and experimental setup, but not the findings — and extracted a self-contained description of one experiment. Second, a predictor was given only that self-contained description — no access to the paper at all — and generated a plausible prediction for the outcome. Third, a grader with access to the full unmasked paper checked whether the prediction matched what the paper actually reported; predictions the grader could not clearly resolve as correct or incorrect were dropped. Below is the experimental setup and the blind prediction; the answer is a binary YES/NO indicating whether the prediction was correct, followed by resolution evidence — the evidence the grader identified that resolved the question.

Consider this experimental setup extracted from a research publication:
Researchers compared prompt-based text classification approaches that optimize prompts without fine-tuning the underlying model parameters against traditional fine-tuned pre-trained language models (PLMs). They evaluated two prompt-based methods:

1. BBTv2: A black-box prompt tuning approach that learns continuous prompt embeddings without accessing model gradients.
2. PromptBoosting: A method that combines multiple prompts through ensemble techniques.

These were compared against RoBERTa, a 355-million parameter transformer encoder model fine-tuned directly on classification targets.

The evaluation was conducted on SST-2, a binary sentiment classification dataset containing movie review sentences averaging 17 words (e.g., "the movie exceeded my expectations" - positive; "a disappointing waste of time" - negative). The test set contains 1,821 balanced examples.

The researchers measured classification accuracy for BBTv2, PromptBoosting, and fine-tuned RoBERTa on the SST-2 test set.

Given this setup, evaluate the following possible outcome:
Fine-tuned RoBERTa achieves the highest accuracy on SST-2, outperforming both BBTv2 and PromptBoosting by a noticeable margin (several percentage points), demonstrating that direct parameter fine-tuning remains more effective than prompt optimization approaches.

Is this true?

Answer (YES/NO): YES